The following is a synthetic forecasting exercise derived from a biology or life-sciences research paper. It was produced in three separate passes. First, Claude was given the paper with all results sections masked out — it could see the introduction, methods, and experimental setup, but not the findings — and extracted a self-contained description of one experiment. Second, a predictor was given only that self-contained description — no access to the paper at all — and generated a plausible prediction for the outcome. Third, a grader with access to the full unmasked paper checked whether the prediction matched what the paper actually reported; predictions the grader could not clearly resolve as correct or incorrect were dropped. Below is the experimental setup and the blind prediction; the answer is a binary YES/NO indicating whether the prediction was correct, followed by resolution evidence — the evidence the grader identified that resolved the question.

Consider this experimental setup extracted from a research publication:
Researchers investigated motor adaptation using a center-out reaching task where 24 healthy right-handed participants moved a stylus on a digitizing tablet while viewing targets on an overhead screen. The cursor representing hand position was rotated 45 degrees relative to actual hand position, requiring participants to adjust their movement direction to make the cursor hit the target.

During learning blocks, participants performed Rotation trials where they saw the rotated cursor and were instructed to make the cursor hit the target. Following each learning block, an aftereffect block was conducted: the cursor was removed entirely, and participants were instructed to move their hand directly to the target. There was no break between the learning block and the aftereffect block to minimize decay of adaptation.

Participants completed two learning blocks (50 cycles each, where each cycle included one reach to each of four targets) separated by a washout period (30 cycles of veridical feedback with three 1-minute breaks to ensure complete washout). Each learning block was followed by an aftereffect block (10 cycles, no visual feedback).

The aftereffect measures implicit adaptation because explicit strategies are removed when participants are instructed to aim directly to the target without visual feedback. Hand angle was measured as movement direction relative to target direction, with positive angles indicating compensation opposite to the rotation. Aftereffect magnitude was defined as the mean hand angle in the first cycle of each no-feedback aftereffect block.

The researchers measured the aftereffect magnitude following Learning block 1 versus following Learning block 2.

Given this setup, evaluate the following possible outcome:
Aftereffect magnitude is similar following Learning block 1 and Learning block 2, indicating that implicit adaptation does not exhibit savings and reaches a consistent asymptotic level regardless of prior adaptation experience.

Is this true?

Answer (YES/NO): NO